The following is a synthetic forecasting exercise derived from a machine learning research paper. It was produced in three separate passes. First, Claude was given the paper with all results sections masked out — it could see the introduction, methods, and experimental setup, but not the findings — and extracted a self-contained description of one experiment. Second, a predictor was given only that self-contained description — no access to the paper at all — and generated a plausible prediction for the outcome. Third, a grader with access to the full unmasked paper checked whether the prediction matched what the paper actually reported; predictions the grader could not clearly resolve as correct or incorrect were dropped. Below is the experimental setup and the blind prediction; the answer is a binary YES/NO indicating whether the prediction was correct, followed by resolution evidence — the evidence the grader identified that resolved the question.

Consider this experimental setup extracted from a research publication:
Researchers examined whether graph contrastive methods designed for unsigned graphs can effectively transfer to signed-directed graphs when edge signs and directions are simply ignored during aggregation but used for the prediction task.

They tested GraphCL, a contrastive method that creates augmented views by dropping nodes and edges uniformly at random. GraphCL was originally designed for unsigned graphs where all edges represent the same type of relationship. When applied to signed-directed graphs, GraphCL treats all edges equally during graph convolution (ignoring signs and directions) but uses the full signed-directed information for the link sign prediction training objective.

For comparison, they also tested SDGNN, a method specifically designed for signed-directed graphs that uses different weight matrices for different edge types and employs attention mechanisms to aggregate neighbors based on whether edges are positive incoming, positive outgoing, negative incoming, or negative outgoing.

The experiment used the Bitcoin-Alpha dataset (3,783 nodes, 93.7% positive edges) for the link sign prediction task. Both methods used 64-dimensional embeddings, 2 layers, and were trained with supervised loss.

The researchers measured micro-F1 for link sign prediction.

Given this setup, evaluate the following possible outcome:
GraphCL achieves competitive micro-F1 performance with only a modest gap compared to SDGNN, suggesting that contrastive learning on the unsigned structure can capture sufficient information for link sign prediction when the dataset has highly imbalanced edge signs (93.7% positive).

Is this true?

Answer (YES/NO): YES